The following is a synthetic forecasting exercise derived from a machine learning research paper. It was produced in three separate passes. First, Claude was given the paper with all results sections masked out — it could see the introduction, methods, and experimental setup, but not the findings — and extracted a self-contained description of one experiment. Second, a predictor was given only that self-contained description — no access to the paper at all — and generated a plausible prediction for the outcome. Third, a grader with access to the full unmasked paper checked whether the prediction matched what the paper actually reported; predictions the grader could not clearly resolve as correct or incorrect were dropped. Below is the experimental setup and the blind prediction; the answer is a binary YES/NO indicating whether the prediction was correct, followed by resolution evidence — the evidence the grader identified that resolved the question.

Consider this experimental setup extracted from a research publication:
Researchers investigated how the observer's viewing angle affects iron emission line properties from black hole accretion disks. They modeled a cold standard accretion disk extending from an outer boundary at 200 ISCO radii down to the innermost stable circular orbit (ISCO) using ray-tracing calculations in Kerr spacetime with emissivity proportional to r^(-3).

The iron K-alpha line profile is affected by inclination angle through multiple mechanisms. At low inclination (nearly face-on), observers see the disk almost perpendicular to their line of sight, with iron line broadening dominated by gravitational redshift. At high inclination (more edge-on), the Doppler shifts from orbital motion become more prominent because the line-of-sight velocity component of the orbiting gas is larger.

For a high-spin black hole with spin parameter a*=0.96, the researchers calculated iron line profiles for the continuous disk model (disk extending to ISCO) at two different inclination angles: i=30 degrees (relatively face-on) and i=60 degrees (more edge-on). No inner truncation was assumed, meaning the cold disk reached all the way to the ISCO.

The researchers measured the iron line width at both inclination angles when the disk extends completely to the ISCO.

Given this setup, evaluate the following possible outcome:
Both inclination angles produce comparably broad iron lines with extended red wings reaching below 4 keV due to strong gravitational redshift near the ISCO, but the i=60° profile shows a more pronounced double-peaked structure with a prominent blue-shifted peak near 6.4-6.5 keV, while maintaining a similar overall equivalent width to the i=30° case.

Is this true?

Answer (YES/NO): NO